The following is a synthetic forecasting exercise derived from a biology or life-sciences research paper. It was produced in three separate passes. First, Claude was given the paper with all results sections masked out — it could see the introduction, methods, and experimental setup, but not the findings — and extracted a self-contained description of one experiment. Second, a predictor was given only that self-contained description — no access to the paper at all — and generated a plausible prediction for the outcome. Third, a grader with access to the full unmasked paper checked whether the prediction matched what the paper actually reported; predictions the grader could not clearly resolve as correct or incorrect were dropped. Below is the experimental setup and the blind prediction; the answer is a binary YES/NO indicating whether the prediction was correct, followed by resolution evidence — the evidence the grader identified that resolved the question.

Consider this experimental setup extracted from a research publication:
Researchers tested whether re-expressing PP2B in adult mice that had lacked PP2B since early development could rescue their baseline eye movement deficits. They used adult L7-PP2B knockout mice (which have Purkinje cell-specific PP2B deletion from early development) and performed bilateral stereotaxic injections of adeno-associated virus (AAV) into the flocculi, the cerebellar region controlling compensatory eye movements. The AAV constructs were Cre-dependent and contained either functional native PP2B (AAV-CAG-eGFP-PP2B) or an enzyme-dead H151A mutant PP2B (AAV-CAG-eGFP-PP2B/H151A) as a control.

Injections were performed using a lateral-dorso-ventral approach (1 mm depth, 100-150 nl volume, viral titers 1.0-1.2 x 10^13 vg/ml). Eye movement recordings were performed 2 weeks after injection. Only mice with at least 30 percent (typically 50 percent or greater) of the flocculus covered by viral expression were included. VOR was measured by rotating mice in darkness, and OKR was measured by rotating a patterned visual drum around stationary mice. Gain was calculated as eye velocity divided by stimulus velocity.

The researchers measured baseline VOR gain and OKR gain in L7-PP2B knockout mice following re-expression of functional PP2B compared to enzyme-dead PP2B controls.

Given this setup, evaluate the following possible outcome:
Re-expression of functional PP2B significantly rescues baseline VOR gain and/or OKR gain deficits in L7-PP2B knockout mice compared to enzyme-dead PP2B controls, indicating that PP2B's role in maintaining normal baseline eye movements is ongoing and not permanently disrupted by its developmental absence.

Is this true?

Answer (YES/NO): NO